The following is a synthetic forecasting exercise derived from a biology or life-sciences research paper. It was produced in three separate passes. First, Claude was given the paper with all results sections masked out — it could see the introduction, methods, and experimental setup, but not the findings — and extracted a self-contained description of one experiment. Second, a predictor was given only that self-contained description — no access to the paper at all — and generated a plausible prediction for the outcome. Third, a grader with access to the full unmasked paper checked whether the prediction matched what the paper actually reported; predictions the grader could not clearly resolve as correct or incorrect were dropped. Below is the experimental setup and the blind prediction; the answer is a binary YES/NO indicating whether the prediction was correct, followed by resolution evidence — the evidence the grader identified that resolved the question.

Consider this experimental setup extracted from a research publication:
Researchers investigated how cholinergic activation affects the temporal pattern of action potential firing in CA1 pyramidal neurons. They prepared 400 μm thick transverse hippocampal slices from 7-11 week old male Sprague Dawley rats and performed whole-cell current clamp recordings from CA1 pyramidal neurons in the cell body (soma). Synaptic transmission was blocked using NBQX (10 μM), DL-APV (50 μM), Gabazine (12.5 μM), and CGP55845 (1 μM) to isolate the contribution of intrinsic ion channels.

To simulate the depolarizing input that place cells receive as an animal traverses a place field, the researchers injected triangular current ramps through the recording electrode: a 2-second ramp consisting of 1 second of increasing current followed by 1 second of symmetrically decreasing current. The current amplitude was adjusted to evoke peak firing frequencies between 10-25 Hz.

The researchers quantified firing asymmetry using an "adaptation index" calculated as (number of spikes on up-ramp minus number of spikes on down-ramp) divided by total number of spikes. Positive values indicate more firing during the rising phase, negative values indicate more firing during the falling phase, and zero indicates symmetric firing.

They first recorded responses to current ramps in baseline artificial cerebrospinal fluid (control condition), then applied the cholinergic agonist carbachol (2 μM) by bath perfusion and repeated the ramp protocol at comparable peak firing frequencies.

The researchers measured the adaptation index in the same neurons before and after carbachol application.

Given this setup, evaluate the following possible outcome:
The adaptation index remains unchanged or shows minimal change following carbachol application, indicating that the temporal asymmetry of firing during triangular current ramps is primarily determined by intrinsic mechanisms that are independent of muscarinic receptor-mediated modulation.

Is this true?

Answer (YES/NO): NO